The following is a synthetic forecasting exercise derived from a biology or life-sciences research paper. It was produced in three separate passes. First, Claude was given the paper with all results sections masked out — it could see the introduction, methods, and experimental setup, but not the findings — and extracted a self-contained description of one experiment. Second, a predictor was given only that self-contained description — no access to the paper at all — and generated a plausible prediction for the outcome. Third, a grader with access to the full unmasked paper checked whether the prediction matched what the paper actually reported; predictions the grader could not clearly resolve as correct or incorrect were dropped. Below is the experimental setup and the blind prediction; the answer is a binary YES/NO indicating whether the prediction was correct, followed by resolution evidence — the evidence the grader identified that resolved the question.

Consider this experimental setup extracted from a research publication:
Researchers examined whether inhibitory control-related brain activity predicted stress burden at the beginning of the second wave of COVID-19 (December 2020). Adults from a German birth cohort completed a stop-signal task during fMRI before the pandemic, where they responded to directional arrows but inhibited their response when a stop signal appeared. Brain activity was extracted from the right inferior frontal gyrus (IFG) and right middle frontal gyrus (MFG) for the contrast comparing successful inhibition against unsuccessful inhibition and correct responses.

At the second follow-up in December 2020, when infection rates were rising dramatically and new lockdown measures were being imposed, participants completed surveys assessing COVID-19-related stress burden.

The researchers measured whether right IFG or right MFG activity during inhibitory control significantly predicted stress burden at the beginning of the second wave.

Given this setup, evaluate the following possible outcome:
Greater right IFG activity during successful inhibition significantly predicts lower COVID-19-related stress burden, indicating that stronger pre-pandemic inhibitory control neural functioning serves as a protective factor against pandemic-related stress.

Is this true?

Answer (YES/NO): NO